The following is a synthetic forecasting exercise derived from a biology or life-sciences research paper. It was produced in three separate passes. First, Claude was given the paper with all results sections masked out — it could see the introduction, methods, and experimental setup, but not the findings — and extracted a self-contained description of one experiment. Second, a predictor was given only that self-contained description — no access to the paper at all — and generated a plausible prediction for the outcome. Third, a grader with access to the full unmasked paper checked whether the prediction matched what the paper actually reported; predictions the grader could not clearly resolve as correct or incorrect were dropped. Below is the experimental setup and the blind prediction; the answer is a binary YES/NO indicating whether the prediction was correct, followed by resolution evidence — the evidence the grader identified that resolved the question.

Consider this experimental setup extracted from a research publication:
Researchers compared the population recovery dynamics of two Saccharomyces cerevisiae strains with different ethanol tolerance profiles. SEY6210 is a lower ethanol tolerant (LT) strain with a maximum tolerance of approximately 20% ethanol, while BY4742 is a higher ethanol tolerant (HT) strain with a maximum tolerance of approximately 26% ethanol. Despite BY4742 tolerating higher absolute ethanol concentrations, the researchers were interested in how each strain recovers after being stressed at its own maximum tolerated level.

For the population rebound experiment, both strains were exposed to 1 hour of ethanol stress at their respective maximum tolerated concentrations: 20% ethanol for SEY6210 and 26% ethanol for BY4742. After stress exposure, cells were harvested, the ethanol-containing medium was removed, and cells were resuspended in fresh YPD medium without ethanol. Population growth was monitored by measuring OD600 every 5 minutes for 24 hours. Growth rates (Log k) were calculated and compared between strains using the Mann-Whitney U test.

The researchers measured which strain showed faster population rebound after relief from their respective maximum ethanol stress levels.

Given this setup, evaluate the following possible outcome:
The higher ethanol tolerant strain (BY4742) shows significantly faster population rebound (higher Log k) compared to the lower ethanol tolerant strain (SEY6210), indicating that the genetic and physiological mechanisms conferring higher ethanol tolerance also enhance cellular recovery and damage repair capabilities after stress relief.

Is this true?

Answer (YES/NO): NO